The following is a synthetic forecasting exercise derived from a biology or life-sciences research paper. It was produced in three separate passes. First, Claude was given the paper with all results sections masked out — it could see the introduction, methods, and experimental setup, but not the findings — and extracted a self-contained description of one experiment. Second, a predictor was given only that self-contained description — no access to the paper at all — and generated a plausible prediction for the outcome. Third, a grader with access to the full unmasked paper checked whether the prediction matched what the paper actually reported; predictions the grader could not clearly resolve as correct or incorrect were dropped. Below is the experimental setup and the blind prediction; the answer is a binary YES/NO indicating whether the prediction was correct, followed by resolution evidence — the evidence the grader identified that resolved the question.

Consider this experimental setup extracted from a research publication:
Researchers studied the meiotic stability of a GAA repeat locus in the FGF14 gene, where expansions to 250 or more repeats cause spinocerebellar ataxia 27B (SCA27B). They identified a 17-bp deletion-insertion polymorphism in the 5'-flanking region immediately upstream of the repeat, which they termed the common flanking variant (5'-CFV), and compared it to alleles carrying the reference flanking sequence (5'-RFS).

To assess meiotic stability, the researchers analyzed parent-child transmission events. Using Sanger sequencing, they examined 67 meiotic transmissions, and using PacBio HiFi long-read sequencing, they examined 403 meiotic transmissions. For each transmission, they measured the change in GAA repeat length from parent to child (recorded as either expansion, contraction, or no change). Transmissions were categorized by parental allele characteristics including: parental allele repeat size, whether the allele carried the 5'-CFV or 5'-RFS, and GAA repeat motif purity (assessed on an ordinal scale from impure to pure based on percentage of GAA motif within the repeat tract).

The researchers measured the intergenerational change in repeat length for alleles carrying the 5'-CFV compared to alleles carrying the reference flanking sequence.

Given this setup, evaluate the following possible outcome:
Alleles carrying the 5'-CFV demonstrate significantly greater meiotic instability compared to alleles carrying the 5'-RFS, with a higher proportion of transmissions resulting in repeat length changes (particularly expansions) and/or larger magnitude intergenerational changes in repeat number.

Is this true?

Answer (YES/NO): NO